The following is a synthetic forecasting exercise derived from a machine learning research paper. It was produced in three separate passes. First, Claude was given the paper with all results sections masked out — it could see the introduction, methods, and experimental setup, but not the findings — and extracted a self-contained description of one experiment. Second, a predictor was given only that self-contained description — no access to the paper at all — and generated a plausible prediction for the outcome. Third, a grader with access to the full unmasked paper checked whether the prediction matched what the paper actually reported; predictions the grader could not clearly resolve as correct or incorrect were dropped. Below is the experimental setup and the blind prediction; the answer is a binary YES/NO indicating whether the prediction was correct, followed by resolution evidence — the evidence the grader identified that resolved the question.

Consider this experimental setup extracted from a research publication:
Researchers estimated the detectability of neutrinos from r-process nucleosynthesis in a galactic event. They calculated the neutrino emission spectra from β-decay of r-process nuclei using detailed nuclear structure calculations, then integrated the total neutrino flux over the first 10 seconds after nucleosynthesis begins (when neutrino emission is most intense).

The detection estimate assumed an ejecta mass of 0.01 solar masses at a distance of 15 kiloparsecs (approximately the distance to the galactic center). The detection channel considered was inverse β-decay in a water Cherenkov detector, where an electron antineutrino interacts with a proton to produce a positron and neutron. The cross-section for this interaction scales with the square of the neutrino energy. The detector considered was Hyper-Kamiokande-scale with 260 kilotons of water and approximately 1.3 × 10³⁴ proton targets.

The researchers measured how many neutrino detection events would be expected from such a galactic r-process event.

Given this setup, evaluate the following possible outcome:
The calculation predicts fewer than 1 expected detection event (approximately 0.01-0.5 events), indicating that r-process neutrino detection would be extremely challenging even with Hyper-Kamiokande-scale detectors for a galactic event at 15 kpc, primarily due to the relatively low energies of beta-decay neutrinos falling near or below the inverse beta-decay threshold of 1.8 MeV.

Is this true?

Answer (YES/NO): NO